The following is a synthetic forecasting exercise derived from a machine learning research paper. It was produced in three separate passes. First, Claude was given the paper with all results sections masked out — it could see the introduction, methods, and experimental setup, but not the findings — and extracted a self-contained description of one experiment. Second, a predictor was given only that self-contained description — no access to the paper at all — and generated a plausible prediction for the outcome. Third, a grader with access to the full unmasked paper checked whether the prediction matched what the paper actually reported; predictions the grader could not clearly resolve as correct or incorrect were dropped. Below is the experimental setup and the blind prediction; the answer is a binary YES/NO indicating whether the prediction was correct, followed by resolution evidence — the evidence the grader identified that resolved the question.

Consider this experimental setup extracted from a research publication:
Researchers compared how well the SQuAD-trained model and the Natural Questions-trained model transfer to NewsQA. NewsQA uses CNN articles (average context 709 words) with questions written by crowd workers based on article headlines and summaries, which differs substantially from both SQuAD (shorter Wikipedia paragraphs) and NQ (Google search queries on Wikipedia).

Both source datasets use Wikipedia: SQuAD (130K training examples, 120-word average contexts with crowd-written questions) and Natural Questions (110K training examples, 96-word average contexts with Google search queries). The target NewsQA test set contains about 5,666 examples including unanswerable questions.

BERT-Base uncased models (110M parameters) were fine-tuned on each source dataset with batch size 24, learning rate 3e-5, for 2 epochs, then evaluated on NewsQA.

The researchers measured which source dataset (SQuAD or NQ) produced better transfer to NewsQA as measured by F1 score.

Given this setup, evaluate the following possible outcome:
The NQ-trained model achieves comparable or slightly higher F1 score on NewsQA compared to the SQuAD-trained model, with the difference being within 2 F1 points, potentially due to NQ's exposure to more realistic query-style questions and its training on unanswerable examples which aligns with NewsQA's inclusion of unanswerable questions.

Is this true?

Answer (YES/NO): NO